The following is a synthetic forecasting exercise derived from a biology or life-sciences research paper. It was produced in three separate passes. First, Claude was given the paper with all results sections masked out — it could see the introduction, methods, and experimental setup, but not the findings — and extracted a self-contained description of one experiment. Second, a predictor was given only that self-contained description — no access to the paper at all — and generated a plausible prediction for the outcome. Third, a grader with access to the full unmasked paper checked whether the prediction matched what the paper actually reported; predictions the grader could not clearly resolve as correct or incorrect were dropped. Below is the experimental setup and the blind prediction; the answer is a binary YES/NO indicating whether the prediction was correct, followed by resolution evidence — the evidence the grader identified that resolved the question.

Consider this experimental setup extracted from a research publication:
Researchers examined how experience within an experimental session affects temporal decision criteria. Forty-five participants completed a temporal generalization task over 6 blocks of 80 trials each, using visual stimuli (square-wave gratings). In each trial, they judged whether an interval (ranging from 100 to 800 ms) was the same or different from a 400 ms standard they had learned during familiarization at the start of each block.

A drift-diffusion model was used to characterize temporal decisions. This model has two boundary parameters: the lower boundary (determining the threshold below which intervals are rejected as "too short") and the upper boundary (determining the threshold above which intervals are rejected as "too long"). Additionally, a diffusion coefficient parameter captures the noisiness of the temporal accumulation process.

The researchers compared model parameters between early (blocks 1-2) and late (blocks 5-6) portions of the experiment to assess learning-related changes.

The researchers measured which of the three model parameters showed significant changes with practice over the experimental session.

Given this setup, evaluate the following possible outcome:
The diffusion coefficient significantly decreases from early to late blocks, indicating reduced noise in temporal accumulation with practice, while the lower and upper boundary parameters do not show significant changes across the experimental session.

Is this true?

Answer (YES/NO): NO